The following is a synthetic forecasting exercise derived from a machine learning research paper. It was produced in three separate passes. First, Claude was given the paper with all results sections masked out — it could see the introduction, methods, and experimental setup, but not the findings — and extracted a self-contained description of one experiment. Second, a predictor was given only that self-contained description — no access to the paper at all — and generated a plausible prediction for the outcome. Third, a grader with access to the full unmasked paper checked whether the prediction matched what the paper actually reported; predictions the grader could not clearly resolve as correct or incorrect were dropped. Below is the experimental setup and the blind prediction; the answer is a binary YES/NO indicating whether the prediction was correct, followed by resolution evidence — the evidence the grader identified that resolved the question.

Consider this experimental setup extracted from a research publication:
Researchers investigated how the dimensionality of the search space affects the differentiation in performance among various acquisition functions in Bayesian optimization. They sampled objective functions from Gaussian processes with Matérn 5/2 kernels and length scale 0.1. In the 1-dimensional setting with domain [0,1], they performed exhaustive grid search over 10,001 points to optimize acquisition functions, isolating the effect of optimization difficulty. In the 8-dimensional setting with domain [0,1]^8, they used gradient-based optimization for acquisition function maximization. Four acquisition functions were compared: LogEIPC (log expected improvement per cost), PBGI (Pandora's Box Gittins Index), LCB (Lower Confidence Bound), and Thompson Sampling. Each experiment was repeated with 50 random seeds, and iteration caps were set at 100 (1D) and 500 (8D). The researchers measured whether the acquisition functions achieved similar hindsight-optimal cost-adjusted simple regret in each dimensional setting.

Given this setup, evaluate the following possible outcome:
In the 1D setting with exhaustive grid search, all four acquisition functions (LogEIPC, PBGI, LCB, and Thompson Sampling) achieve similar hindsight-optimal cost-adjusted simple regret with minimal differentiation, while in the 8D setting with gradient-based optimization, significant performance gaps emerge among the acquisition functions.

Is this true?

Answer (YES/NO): YES